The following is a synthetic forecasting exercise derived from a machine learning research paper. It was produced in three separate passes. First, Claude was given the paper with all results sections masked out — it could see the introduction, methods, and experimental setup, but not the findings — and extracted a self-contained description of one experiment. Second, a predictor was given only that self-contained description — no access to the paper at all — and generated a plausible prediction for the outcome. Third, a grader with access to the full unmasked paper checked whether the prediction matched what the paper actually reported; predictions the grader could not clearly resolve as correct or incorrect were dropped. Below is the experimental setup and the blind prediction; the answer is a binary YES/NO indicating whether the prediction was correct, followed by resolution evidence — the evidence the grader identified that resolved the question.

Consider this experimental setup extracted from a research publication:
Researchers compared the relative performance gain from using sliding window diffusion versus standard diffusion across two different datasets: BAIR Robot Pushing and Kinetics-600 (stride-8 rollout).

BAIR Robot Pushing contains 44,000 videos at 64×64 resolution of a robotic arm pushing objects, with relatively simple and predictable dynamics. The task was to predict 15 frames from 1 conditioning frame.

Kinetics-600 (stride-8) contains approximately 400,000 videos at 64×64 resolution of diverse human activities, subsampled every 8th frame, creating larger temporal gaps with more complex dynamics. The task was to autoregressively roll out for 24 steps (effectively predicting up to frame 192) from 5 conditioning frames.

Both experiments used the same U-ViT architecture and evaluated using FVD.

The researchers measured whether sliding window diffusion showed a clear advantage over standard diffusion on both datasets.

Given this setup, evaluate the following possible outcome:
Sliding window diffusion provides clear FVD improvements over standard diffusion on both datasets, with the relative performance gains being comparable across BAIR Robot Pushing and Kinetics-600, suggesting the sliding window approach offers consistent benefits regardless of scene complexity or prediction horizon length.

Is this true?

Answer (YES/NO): NO